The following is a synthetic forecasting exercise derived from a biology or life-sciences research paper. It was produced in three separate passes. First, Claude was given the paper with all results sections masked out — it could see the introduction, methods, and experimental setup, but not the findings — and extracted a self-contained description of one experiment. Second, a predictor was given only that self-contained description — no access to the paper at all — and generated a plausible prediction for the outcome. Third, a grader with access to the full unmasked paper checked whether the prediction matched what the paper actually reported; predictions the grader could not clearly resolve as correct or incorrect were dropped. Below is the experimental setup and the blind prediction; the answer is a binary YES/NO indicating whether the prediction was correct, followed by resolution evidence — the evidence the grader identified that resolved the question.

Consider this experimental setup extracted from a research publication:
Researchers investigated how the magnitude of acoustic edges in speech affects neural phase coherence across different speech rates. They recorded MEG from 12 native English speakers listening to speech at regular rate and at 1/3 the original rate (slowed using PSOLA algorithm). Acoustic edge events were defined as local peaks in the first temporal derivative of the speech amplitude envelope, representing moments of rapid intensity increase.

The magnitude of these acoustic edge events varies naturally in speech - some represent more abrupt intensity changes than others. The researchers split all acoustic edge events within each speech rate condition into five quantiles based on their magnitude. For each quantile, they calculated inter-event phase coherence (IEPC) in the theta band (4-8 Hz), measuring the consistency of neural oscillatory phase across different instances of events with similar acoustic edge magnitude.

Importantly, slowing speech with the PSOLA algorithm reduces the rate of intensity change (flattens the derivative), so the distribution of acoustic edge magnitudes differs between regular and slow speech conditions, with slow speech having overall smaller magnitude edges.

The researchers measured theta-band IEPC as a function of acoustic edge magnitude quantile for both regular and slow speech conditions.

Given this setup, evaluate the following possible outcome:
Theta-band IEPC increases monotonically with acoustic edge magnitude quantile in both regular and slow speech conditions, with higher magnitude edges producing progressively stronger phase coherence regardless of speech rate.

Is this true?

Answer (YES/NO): YES